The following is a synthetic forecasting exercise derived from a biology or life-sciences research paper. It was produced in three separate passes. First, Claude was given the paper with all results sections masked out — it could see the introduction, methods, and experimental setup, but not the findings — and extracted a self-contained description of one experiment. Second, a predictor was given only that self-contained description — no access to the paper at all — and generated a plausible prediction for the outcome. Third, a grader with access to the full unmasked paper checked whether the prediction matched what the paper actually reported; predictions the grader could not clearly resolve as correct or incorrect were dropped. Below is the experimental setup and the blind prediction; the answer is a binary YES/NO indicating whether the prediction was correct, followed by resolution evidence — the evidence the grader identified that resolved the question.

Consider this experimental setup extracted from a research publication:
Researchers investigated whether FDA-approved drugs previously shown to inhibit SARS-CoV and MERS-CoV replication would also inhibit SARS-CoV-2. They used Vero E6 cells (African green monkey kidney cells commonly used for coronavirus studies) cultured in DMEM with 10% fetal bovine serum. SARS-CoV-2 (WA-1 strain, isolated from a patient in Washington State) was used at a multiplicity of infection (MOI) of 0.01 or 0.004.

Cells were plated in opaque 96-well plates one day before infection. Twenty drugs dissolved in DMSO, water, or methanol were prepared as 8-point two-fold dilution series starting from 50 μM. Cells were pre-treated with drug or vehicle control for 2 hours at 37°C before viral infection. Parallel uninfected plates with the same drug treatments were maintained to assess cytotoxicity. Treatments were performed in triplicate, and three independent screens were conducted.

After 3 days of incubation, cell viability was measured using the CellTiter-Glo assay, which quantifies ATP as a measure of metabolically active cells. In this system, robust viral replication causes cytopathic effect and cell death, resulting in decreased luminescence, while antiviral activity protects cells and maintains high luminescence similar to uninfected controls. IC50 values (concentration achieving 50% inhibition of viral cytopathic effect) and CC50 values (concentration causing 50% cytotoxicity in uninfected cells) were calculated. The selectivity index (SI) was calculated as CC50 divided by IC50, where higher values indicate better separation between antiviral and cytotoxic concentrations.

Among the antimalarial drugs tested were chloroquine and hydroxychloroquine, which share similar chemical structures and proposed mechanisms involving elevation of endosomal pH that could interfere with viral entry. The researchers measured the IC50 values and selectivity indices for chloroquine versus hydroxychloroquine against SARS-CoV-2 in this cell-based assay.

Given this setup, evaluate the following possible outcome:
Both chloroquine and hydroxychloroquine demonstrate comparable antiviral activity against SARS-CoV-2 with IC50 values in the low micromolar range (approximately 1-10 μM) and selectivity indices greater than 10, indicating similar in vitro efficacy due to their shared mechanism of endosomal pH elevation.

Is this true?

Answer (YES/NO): NO